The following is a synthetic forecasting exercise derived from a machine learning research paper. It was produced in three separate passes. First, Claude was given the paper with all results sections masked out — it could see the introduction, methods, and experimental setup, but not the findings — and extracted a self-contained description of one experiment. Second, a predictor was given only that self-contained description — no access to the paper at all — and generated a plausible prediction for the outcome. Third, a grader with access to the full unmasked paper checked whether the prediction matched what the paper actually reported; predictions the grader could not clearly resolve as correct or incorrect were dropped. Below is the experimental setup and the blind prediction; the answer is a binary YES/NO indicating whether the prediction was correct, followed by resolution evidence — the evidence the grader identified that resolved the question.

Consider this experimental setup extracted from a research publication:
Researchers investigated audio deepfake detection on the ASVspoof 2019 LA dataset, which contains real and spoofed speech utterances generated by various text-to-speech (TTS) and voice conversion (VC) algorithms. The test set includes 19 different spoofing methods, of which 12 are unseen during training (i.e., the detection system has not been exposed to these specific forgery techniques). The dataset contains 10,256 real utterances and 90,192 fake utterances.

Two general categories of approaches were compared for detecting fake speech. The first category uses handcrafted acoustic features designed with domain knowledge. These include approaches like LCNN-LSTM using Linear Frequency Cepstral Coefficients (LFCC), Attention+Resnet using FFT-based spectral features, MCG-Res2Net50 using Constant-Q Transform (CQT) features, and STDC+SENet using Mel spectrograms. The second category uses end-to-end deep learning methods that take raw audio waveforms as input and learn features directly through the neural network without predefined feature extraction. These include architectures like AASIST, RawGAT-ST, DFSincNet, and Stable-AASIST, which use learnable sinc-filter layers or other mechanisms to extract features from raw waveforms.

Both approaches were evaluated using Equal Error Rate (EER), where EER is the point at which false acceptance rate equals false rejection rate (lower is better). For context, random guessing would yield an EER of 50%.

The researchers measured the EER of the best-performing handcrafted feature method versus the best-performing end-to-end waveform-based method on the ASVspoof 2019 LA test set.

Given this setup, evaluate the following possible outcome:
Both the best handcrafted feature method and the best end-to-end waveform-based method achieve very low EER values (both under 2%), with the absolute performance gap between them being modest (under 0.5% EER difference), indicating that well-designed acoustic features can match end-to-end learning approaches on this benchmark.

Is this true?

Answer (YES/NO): YES